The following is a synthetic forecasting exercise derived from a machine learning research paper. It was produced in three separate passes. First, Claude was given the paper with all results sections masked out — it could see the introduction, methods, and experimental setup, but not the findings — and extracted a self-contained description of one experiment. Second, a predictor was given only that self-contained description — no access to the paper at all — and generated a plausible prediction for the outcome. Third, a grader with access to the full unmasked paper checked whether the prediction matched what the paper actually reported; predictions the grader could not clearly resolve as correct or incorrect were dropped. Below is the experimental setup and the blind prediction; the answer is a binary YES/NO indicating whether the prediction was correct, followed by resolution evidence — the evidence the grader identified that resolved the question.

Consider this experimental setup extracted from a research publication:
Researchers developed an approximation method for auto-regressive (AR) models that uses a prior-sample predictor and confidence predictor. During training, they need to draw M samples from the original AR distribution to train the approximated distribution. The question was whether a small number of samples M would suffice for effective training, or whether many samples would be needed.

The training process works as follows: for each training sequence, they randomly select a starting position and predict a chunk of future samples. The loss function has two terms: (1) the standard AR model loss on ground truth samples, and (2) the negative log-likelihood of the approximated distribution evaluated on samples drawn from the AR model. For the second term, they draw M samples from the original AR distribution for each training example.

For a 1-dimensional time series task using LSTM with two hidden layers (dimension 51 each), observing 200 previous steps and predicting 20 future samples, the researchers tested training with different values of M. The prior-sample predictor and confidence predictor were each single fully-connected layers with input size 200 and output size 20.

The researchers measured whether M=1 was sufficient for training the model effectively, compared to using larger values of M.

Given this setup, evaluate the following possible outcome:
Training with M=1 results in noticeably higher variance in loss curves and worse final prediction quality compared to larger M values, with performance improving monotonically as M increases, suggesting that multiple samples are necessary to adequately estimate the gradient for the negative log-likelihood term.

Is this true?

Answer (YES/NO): NO